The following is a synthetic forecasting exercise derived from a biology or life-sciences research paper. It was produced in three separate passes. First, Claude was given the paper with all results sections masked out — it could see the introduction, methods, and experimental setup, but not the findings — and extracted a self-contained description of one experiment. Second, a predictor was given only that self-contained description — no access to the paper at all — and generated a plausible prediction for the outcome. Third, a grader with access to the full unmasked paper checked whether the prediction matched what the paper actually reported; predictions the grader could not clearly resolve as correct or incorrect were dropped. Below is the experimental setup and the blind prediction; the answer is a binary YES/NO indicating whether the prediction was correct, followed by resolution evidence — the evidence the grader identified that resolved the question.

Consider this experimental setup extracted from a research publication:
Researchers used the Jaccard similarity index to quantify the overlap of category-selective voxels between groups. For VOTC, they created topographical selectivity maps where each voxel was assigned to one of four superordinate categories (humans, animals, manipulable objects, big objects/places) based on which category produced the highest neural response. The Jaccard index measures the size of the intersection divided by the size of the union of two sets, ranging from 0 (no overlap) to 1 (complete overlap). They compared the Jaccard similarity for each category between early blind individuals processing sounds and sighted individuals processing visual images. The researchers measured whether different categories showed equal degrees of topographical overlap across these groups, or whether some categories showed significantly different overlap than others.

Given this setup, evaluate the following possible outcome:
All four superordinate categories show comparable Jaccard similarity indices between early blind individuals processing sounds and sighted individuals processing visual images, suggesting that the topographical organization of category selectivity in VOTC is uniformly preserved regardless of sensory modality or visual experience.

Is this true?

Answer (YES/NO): NO